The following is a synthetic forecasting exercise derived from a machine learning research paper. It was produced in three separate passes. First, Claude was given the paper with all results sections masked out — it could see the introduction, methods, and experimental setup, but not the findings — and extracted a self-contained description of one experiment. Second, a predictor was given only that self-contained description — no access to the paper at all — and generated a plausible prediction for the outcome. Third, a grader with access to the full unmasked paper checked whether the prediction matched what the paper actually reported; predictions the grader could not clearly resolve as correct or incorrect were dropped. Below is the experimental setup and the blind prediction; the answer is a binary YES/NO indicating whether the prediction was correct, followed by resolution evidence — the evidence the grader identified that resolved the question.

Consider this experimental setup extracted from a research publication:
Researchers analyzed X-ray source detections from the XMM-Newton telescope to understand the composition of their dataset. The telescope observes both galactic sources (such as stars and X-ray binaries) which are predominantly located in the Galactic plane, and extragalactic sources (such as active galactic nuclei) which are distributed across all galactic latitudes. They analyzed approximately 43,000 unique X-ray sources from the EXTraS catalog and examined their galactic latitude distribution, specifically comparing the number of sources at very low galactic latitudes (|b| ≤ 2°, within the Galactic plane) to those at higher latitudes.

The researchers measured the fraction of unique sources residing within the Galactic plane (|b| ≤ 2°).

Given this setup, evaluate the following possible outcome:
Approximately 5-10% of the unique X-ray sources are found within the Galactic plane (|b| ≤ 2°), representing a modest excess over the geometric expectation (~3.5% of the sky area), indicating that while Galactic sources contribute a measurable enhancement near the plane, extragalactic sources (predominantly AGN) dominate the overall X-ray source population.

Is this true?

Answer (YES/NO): NO